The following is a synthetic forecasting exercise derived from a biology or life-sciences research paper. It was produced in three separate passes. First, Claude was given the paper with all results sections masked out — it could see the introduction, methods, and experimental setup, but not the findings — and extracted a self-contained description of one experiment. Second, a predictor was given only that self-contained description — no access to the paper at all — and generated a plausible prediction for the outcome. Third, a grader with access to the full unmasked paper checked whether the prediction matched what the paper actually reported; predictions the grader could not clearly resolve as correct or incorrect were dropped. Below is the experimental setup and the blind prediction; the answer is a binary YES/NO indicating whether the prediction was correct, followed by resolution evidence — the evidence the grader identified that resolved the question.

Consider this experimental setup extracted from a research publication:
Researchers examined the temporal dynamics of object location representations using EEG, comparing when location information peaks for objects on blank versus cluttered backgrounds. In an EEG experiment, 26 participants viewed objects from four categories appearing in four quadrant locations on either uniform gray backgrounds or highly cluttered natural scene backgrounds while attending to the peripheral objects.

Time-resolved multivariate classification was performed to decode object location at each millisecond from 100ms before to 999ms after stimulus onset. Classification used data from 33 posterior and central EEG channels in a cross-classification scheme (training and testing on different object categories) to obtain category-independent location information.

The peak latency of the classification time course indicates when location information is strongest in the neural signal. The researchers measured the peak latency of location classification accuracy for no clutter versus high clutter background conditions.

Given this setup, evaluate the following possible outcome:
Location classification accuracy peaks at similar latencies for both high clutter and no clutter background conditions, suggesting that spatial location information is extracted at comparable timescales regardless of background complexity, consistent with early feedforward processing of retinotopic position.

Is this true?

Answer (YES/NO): NO